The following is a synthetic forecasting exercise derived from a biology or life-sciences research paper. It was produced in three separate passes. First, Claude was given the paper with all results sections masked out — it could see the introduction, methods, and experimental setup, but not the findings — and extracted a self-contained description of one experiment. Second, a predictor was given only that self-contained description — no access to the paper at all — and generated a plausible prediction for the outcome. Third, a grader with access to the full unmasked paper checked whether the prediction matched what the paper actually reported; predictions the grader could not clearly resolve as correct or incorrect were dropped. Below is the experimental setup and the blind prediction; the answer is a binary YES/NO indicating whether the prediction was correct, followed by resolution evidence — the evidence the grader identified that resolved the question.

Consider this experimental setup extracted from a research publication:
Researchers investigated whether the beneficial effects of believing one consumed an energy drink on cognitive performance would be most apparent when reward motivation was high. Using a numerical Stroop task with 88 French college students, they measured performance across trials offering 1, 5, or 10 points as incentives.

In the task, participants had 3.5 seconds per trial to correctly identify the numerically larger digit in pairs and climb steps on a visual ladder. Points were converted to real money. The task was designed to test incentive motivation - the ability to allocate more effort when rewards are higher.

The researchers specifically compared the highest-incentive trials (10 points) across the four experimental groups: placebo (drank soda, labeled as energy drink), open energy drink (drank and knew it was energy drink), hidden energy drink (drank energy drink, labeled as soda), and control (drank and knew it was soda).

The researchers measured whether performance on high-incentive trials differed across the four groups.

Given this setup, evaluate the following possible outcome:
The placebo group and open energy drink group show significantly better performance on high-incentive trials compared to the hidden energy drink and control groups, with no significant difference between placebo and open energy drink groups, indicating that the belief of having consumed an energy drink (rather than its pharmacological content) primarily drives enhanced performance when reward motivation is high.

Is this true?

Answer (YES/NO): YES